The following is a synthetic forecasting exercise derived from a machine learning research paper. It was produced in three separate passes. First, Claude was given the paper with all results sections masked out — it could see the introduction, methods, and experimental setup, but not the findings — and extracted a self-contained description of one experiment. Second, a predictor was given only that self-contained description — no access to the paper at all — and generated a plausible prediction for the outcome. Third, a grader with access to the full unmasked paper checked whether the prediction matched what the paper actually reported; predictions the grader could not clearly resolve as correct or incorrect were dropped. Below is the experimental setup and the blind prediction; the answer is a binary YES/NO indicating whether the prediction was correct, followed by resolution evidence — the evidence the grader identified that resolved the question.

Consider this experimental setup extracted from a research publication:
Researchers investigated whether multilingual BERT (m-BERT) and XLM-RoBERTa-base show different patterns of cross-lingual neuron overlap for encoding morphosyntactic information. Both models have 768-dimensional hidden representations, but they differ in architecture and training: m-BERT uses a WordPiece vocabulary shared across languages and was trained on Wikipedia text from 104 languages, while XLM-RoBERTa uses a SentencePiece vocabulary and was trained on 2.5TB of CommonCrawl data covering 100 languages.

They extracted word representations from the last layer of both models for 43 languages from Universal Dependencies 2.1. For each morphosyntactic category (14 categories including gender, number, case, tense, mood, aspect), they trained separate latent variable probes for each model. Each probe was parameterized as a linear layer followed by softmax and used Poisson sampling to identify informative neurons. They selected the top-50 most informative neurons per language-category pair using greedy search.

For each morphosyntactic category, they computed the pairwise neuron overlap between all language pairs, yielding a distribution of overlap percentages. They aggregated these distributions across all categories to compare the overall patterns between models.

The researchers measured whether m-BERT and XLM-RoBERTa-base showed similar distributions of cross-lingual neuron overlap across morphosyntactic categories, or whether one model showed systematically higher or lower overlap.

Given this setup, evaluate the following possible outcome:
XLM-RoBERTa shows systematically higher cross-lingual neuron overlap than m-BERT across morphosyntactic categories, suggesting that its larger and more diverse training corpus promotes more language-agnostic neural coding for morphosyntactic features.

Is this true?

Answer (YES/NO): YES